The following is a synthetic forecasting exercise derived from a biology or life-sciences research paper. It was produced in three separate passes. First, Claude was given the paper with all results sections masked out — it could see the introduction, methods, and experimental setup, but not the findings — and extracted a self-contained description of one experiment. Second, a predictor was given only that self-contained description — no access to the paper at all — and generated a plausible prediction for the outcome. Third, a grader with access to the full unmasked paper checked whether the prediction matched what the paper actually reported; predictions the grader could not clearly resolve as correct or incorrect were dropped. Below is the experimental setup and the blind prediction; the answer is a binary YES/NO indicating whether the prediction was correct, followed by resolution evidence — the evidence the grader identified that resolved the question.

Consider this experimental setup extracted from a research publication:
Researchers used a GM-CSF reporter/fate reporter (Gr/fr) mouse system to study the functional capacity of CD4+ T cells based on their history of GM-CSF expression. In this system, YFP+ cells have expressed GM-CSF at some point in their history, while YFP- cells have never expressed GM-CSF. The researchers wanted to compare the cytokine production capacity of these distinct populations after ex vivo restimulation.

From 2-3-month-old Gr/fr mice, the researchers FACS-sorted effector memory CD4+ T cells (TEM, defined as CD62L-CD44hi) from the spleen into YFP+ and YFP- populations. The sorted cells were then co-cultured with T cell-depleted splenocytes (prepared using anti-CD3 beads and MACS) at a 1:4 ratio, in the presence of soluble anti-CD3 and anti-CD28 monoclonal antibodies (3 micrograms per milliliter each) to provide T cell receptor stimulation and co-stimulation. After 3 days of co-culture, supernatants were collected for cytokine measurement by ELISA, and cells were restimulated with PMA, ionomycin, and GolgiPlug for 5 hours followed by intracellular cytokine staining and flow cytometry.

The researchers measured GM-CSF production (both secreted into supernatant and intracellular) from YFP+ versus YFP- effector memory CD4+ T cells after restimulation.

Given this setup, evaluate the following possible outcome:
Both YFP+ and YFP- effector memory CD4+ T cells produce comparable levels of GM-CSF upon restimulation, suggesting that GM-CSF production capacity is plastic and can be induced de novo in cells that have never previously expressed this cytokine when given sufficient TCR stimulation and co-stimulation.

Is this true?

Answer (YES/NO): NO